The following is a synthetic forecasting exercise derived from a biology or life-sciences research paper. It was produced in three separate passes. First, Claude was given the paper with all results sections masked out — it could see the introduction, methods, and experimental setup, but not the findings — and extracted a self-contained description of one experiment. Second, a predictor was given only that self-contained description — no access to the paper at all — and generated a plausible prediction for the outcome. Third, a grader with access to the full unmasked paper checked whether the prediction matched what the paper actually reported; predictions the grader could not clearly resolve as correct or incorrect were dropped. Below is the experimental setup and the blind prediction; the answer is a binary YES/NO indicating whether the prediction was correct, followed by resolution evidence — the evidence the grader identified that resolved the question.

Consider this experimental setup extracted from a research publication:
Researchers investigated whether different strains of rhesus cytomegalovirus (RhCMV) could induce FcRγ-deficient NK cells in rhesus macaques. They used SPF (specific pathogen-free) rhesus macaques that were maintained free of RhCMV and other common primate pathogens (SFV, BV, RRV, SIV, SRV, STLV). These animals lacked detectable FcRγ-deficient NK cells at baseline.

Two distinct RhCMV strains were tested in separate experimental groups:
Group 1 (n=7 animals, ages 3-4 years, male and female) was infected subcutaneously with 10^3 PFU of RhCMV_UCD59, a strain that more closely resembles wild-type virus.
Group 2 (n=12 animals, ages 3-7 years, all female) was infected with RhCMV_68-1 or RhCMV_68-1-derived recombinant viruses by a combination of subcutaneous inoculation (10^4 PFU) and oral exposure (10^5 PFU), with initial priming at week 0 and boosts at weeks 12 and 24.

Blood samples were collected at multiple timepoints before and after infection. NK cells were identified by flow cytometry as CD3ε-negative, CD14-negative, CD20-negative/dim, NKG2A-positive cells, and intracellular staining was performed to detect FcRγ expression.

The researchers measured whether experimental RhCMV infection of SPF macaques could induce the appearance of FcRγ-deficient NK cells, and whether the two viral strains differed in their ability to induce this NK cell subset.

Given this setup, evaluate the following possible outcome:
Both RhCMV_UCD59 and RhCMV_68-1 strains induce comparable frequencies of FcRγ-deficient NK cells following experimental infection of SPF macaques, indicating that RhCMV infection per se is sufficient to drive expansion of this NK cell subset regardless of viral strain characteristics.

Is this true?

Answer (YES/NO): NO